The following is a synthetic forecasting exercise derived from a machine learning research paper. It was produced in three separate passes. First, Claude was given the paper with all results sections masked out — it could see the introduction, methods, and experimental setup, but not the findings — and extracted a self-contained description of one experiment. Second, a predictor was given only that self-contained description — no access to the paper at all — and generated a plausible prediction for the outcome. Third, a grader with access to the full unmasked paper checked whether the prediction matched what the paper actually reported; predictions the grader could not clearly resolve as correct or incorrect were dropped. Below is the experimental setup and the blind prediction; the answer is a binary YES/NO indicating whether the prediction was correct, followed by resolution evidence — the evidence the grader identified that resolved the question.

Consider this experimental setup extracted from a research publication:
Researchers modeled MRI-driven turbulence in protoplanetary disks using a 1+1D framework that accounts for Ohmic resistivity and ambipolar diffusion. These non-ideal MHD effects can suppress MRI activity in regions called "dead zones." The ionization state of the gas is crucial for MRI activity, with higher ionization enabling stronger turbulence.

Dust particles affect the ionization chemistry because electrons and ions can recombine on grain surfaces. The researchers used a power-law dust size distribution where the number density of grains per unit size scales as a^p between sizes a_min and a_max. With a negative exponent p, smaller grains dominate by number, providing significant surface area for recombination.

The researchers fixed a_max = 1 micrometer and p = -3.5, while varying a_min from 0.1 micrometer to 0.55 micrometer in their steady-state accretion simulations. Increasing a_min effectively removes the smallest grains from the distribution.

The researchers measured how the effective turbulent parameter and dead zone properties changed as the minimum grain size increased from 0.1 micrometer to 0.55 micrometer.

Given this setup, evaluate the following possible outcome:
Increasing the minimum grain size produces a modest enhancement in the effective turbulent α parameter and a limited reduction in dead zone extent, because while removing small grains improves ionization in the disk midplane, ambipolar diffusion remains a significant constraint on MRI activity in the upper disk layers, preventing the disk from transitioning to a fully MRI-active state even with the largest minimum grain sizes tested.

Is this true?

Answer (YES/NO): NO